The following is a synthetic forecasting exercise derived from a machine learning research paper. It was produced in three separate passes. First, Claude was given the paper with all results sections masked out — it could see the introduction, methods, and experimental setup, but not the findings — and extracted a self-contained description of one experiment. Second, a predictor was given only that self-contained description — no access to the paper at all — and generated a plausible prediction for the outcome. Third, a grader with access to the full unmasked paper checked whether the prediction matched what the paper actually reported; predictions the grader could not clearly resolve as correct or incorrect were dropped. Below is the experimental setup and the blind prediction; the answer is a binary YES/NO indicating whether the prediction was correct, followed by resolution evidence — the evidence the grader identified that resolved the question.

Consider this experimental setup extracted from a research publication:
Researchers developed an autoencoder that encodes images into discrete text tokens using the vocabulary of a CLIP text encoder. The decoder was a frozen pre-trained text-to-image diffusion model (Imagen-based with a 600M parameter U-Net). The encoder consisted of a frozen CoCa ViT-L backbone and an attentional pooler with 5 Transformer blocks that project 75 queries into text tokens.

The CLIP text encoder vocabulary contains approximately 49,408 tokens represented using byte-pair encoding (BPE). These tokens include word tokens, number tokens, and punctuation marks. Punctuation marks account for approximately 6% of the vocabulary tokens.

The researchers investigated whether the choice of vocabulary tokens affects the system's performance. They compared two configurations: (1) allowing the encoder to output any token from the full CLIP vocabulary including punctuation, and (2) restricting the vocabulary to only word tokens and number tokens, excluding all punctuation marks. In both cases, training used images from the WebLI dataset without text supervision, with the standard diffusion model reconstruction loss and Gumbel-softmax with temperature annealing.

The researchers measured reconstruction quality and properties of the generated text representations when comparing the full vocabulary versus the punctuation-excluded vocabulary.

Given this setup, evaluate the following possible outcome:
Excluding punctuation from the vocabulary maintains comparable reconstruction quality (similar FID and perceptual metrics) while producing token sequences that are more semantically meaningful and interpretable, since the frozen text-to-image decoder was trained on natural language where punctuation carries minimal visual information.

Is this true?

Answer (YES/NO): NO